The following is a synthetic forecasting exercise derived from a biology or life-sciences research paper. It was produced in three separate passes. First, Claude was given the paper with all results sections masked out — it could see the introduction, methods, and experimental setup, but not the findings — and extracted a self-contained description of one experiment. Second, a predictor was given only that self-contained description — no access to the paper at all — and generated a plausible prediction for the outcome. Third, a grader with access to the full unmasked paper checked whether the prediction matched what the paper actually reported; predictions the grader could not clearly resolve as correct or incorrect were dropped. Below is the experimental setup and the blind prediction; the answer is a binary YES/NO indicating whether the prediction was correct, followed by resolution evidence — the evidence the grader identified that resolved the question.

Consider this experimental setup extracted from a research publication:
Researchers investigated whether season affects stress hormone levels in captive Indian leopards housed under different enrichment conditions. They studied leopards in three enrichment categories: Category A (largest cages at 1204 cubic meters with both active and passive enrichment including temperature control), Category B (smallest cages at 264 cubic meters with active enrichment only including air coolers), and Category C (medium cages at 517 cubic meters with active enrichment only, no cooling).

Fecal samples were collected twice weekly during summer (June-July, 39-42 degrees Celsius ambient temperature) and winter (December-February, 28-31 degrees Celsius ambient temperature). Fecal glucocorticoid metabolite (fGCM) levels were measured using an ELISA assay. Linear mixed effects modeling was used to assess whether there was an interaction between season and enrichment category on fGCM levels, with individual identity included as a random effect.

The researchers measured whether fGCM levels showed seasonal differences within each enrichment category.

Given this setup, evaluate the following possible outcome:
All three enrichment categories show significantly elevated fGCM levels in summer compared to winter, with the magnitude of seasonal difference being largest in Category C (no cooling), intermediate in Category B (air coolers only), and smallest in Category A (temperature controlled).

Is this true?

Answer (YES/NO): NO